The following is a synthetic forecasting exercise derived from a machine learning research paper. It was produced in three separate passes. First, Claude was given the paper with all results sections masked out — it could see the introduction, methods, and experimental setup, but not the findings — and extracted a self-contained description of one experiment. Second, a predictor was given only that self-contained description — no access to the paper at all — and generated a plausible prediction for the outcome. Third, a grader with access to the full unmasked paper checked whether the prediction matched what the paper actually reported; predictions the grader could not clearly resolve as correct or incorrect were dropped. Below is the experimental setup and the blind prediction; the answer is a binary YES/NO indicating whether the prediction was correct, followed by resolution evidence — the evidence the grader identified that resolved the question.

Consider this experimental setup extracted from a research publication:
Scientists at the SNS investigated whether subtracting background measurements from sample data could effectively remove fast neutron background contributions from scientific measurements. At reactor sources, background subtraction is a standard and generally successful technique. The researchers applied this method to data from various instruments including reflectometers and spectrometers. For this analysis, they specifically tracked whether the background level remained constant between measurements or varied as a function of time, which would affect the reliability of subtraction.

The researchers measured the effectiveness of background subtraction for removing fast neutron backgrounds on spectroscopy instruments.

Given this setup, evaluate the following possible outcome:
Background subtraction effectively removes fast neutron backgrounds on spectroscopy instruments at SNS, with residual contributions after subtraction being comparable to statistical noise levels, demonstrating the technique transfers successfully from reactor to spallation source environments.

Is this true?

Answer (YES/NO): NO